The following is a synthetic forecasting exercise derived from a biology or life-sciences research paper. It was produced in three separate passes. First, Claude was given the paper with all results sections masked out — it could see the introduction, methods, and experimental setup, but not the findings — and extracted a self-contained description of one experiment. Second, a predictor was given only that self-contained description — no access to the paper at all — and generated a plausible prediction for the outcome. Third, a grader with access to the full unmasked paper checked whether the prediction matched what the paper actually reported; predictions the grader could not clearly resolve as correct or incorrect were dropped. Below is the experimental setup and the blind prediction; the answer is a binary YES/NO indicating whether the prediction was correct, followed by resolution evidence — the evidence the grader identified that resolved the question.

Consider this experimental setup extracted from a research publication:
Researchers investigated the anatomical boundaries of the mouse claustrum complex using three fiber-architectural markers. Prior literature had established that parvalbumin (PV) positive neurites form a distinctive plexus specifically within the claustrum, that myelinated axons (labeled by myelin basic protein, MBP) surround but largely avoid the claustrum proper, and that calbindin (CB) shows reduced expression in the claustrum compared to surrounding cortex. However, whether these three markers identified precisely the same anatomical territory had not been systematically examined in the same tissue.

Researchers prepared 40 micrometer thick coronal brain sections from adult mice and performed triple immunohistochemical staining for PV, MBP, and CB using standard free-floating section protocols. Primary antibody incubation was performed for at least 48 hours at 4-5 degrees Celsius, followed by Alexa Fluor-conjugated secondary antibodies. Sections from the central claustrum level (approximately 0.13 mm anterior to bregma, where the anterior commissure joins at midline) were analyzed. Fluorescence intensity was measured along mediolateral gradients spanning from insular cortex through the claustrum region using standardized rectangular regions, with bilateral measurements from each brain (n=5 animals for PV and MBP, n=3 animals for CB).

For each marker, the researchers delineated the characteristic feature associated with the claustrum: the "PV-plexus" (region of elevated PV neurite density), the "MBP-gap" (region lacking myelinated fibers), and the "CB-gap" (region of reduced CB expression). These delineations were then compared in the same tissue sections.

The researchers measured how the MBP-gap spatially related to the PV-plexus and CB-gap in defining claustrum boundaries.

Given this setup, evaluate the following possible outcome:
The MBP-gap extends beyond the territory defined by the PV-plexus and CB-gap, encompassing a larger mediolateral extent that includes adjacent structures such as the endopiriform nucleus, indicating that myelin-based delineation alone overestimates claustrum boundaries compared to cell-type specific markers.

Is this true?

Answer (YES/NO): NO